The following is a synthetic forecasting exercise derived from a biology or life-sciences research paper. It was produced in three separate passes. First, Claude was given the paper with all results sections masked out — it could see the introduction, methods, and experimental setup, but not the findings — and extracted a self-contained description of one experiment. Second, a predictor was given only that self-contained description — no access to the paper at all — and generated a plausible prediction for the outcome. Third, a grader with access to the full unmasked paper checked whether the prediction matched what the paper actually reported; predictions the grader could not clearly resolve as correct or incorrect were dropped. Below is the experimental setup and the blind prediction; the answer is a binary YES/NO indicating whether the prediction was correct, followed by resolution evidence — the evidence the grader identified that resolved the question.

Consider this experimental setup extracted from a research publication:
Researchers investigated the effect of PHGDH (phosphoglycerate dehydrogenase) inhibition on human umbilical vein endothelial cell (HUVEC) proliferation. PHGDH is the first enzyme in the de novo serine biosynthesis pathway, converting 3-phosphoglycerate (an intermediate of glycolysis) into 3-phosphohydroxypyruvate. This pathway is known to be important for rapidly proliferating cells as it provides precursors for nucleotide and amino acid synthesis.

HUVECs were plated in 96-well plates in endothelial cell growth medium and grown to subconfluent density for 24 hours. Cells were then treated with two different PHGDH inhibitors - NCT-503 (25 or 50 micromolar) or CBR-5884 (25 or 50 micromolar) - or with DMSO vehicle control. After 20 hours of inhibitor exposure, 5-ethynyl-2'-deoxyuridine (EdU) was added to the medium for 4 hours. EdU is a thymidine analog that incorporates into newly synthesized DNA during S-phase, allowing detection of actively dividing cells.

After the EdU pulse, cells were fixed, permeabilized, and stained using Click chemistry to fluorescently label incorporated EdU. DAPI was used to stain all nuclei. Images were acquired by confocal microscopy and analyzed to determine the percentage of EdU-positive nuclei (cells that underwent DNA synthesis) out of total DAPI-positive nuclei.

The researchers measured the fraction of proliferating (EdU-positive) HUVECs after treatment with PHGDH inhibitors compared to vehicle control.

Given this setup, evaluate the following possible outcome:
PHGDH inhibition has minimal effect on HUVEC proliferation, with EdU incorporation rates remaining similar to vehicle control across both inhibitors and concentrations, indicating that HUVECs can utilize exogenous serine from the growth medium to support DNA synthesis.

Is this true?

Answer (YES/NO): NO